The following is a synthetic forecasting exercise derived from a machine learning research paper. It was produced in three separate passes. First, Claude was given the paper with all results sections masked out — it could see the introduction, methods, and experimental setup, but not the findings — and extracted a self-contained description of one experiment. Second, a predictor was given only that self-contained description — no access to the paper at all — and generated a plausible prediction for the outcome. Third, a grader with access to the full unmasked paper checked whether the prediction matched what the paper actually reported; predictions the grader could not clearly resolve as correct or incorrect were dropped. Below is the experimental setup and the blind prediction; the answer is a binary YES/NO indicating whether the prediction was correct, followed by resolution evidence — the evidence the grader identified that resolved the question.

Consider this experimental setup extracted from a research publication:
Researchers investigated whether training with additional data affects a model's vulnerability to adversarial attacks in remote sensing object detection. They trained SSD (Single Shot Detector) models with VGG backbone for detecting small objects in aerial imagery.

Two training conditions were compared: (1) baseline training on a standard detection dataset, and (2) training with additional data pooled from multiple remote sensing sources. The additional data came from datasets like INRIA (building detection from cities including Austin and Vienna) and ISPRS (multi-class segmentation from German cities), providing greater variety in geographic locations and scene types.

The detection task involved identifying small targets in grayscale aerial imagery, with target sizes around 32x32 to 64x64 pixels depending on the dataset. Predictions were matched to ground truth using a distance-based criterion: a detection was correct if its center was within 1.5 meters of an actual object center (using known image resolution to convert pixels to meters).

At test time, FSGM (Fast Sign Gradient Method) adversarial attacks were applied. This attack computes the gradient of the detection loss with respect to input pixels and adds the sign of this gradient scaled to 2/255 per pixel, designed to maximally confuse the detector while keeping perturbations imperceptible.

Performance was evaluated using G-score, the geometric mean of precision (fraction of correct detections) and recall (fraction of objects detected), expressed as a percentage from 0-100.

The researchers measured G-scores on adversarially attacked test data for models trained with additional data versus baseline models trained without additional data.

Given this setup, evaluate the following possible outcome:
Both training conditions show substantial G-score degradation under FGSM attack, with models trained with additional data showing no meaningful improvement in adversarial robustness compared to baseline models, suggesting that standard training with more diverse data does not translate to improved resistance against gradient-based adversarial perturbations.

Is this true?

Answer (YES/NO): YES